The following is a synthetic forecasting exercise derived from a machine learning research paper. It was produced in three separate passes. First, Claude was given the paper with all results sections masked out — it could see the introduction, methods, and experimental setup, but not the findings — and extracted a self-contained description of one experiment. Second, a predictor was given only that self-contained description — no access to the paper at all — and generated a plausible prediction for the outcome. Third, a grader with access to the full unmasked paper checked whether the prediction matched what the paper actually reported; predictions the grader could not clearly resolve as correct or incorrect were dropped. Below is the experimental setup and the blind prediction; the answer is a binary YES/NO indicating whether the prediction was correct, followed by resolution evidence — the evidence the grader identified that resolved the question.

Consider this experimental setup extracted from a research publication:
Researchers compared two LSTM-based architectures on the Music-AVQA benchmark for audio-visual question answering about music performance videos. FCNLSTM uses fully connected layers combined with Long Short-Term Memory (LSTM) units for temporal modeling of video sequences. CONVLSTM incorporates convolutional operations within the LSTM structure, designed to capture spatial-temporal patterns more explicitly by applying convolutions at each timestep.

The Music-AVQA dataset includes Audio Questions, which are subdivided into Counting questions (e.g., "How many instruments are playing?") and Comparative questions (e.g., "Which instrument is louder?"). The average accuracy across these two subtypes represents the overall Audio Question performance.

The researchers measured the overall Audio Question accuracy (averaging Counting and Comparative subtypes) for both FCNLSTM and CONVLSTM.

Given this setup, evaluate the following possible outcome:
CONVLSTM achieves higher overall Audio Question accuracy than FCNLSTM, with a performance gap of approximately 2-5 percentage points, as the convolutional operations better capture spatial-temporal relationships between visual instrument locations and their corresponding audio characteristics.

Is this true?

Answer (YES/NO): YES